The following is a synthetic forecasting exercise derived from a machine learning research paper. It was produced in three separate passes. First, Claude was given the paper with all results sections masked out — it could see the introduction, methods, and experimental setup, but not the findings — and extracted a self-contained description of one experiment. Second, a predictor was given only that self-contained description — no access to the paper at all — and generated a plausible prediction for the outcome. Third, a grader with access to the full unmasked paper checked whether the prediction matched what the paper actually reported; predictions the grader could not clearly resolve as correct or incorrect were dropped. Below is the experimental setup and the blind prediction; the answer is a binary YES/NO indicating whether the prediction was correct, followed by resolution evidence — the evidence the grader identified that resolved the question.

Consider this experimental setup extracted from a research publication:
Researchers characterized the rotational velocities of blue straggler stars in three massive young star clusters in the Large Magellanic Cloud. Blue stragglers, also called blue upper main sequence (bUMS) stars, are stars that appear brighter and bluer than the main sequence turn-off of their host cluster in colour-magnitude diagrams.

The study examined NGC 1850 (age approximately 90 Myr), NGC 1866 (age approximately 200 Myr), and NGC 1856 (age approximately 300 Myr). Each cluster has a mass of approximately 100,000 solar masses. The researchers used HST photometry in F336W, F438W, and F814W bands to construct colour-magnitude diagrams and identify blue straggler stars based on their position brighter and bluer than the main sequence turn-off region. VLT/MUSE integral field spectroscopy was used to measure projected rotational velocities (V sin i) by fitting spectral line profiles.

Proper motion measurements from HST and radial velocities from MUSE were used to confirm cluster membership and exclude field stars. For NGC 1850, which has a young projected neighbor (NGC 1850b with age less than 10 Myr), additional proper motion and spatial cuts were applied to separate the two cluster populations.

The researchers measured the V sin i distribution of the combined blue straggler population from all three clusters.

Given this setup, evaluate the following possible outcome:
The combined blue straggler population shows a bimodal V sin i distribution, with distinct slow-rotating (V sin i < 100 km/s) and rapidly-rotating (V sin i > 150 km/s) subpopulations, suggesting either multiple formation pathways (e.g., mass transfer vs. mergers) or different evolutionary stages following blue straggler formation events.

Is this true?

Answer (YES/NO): NO